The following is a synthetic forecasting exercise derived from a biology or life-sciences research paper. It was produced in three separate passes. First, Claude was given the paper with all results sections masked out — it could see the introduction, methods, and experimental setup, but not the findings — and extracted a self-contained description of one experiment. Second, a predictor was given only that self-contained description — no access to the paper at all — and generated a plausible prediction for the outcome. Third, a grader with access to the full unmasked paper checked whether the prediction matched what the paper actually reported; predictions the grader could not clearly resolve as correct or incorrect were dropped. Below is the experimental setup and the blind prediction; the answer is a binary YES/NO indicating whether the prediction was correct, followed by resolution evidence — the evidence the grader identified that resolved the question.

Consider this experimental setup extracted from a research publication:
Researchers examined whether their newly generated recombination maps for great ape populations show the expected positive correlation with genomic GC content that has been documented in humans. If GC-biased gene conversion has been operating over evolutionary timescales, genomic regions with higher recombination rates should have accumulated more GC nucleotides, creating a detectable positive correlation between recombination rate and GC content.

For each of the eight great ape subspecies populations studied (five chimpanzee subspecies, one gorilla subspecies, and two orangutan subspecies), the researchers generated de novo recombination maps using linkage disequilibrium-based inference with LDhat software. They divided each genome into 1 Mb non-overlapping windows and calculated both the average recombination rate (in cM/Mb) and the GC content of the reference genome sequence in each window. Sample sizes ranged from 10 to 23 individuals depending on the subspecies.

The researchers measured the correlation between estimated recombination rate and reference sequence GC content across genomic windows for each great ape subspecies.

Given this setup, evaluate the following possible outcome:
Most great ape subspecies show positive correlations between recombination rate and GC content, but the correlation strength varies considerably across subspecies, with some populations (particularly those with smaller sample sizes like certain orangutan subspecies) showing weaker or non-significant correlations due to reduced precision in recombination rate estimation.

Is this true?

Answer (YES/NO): NO